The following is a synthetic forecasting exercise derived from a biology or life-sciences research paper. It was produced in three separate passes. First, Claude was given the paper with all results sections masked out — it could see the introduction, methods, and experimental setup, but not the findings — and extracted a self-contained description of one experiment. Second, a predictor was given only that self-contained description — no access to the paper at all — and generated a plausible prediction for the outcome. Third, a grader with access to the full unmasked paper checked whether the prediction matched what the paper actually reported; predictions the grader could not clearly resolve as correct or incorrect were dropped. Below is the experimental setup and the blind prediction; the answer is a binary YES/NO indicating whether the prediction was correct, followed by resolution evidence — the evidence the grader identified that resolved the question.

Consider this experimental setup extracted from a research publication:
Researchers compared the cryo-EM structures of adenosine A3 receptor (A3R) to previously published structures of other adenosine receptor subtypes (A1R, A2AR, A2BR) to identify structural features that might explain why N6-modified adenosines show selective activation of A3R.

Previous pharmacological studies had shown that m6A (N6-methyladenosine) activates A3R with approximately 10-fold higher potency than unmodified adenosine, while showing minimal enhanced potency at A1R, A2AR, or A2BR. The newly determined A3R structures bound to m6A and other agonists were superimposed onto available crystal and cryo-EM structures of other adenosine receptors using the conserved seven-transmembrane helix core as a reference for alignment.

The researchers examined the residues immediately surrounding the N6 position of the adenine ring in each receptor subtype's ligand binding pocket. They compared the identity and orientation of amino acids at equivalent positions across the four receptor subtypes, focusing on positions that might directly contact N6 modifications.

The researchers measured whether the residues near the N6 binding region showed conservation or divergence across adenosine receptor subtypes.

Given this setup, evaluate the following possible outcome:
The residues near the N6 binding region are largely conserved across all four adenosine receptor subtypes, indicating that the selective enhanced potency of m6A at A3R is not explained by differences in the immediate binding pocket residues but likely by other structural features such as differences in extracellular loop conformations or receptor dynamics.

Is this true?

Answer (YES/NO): NO